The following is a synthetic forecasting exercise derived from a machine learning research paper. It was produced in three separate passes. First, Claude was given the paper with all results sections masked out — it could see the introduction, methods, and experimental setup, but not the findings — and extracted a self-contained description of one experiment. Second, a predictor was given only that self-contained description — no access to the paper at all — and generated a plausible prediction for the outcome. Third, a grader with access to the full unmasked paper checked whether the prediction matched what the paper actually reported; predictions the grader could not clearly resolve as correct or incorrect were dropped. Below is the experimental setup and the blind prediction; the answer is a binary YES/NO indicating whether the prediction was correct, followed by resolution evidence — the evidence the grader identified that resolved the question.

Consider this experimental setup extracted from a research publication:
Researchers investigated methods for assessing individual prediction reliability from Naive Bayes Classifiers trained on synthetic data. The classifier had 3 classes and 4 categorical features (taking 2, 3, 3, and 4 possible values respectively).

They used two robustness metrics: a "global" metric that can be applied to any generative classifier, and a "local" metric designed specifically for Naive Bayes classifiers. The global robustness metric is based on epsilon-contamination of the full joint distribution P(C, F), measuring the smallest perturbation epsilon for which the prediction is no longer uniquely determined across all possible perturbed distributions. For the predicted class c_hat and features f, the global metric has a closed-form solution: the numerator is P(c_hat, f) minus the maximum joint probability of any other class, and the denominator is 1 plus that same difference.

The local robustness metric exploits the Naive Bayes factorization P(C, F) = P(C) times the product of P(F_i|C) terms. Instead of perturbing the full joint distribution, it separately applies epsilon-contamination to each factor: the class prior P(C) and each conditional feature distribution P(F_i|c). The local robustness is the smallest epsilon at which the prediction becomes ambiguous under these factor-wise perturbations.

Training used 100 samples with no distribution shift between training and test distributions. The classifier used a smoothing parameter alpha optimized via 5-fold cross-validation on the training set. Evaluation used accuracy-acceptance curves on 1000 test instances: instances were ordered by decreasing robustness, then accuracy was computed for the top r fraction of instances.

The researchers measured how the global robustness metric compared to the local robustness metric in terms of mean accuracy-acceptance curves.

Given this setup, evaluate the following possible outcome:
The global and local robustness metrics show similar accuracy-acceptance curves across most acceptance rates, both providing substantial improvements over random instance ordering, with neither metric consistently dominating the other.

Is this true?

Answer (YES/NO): YES